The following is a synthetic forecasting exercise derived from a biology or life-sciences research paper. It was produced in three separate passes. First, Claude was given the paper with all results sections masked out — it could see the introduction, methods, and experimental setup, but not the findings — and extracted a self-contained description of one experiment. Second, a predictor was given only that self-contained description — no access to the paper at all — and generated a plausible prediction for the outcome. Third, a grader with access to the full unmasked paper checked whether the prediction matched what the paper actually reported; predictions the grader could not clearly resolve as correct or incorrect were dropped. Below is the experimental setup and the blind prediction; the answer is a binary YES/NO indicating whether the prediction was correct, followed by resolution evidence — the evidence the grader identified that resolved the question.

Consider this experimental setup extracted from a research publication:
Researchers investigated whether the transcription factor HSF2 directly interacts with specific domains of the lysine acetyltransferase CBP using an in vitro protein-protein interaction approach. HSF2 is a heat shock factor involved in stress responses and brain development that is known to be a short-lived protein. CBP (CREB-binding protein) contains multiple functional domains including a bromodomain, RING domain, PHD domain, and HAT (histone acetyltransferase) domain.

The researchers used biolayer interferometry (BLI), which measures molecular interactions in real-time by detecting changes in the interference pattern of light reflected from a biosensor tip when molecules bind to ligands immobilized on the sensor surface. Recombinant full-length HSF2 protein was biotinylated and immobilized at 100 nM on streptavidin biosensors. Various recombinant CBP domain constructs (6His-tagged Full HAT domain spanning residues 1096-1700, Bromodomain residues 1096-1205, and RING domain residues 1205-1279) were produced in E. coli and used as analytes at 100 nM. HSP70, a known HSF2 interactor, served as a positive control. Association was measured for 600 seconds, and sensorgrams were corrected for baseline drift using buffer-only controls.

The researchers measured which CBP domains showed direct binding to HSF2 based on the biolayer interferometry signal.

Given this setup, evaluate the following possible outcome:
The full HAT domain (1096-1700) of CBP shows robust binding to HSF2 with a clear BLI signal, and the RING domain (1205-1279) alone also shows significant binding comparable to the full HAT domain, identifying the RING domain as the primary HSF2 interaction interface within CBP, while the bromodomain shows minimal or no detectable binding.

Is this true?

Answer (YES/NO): NO